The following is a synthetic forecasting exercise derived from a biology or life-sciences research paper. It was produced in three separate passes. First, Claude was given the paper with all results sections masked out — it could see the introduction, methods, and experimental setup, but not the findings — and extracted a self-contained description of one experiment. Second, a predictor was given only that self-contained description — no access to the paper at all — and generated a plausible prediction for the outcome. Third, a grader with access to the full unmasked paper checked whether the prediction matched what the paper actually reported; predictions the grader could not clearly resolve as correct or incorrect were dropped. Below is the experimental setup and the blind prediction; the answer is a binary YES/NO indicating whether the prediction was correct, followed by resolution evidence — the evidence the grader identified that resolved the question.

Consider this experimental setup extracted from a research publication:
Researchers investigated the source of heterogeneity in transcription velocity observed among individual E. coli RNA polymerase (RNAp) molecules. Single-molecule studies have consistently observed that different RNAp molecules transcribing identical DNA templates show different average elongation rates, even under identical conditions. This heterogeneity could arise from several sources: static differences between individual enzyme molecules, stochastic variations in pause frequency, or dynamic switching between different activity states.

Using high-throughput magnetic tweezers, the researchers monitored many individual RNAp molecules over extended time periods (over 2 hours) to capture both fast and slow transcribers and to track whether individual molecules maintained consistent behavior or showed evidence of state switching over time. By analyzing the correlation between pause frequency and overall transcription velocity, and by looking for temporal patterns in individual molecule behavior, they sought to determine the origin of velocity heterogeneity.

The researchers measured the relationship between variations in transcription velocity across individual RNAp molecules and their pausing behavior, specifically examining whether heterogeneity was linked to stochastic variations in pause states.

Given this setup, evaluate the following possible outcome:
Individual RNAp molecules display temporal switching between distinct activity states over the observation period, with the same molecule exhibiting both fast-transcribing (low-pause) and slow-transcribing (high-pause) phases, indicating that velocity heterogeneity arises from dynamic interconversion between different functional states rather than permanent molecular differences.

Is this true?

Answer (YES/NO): NO